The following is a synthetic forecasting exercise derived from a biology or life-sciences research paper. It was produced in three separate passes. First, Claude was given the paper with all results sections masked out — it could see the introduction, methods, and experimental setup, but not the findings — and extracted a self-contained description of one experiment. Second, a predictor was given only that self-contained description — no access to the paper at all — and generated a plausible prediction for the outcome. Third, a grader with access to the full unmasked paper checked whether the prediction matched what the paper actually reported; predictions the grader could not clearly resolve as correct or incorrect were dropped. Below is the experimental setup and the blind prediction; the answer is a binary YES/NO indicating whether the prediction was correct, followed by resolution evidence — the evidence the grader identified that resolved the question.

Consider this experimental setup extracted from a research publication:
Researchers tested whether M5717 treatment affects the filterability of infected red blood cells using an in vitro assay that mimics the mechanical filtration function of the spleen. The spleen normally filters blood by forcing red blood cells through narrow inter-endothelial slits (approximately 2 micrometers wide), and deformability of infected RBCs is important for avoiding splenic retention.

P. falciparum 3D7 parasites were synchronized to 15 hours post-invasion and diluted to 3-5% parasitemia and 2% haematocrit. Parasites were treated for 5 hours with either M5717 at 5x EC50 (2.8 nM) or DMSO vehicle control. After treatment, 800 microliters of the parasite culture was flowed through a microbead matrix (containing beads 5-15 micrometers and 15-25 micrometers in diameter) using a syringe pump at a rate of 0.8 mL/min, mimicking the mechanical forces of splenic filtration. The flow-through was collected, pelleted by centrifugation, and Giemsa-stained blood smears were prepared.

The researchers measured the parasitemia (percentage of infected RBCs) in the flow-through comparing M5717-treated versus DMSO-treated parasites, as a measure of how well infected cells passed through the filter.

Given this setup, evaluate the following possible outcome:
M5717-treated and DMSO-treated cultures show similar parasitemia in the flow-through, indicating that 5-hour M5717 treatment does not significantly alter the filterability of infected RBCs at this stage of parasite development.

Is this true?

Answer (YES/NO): NO